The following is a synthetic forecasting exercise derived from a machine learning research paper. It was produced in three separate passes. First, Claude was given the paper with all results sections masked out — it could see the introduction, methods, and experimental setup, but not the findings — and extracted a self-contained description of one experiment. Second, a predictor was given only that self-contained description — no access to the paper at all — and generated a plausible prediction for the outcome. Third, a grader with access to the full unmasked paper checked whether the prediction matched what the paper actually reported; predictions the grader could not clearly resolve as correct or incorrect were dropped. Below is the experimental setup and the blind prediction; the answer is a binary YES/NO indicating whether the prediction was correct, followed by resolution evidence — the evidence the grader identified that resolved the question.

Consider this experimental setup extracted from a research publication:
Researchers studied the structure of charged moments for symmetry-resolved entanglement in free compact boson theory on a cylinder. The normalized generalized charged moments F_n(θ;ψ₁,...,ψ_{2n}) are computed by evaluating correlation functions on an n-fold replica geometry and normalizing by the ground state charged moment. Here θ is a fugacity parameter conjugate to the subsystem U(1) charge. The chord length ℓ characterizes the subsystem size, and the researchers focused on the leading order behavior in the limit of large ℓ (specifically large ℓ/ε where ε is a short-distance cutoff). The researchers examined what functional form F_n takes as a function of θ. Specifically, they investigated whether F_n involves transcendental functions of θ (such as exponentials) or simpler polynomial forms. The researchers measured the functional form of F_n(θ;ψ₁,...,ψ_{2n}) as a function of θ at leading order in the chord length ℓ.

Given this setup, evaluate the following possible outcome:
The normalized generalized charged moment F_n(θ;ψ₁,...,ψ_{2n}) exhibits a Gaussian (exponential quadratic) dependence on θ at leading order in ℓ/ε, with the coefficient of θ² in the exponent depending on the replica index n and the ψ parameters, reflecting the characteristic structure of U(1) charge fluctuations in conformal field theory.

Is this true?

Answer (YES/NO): NO